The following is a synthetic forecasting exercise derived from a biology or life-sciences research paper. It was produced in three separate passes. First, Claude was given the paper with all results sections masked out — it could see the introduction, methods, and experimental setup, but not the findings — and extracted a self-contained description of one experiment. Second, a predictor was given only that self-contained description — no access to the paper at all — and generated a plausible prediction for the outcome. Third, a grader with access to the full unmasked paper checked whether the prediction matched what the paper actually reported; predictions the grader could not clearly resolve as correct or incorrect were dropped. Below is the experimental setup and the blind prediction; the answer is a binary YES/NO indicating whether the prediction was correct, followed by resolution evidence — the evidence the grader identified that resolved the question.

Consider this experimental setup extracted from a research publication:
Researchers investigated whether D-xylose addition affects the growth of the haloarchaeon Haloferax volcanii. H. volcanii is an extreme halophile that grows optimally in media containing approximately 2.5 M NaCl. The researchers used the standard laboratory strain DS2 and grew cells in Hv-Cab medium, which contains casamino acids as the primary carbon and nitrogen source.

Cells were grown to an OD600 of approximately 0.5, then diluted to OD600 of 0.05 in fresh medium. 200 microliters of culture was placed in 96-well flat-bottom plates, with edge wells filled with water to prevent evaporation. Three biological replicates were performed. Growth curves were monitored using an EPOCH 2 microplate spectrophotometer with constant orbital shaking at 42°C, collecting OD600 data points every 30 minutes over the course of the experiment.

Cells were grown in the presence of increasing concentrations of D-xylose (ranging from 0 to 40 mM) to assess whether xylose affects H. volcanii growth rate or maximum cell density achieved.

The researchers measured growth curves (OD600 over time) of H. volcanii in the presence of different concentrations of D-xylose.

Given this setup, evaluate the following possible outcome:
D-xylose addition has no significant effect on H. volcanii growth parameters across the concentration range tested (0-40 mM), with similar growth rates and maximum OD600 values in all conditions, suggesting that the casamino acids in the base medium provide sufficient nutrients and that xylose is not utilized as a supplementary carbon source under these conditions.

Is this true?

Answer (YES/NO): NO